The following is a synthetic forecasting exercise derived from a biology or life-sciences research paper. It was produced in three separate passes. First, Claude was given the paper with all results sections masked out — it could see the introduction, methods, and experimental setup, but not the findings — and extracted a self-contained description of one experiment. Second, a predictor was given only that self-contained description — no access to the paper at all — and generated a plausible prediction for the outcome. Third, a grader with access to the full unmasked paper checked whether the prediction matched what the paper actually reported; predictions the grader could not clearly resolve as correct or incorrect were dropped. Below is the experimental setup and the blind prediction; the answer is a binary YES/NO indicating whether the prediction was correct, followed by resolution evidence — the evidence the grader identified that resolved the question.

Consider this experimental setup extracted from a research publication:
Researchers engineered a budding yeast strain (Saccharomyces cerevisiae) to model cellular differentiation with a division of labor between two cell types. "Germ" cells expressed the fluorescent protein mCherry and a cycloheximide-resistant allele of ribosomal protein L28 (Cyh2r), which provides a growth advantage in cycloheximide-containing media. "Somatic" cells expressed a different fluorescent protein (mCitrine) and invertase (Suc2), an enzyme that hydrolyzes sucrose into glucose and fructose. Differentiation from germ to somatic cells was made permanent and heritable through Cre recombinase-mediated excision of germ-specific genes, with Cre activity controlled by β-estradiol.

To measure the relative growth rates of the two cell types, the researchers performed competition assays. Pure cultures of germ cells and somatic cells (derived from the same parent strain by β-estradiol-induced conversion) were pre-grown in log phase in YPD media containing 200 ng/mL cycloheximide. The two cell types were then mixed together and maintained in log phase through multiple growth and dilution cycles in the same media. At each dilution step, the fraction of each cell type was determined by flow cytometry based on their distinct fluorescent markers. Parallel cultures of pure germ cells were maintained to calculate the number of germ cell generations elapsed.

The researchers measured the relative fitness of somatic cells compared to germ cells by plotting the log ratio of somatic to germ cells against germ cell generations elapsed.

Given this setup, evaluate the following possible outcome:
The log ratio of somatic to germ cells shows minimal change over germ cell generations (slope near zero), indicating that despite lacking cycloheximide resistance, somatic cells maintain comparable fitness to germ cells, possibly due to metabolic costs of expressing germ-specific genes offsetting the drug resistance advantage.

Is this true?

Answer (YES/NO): NO